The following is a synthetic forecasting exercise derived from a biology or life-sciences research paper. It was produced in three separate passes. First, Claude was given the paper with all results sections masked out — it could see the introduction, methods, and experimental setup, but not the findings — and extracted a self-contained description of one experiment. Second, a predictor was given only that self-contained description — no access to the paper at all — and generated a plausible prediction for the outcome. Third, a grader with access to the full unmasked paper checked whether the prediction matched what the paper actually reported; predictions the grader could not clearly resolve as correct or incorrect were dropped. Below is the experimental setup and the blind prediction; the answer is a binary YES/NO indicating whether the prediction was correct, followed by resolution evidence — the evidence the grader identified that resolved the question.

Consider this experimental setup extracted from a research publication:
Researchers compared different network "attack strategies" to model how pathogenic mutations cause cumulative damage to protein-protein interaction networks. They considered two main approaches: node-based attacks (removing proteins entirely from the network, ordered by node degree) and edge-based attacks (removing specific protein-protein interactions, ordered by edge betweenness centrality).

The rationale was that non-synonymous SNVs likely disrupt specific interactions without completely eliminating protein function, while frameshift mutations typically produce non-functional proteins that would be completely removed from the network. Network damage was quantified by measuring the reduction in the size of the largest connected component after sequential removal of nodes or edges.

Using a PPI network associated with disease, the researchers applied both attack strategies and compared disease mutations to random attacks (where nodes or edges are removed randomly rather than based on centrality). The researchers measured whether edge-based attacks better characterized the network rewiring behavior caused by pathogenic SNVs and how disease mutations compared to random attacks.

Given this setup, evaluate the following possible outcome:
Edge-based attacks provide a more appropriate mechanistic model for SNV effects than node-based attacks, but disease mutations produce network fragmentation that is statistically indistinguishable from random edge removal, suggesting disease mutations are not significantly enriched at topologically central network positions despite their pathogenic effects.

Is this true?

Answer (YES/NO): NO